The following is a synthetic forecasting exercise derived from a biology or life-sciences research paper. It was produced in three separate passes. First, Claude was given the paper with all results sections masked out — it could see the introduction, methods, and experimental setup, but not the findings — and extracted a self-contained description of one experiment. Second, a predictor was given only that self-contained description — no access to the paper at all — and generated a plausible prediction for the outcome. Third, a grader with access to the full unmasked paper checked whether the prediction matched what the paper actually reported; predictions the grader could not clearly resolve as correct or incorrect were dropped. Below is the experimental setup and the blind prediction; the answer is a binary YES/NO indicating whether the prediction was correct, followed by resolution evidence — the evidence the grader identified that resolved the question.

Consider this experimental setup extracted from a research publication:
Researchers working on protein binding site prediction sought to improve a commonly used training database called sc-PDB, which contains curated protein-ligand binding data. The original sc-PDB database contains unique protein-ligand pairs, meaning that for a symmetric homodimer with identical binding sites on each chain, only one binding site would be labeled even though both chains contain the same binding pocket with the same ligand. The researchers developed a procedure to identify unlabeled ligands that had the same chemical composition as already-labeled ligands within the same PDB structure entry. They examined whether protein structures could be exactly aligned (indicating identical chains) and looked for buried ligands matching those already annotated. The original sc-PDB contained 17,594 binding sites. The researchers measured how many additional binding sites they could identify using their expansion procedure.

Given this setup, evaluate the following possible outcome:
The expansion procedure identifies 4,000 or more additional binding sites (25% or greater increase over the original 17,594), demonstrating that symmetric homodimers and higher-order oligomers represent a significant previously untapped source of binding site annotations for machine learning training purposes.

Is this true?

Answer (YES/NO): YES